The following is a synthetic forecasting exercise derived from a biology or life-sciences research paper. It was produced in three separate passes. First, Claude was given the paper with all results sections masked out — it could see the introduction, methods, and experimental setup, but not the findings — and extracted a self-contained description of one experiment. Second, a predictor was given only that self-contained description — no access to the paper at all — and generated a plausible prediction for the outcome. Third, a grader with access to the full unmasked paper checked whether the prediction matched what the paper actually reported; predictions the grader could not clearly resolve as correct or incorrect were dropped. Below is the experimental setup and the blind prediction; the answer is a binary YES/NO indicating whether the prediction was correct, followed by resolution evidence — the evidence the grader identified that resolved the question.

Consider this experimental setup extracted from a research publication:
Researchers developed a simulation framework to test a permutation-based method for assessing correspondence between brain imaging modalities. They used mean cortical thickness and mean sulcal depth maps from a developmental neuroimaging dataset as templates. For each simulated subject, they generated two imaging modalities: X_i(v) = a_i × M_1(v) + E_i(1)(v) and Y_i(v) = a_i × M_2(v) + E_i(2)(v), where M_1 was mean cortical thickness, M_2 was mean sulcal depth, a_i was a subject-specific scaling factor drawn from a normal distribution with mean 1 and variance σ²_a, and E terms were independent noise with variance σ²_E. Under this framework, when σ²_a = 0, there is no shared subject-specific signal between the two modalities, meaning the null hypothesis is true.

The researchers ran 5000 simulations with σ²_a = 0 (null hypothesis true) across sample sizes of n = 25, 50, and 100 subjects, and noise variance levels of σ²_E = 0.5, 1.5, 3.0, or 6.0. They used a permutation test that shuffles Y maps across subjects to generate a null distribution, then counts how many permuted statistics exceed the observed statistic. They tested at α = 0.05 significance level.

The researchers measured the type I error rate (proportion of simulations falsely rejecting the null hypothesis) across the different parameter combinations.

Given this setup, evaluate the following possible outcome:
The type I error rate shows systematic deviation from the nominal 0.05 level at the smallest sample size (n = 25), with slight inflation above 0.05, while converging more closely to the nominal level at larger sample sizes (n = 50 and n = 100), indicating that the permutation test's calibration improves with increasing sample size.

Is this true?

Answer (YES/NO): NO